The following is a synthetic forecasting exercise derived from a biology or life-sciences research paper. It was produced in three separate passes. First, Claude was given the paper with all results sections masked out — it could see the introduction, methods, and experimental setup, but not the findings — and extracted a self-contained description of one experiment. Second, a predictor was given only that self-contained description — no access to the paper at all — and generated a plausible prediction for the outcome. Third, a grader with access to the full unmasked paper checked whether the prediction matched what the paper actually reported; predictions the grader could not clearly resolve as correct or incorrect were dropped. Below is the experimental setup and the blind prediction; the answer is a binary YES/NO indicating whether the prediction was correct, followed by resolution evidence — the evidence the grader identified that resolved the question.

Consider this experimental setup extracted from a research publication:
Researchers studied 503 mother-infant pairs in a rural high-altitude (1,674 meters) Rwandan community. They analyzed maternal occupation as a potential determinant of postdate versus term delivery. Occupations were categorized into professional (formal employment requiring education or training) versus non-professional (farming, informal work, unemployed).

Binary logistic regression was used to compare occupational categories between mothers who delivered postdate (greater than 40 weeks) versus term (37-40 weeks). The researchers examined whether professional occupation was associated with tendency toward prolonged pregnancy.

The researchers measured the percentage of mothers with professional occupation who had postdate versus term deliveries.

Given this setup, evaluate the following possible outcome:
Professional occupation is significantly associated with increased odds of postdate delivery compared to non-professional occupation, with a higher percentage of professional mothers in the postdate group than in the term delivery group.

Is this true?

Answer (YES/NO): YES